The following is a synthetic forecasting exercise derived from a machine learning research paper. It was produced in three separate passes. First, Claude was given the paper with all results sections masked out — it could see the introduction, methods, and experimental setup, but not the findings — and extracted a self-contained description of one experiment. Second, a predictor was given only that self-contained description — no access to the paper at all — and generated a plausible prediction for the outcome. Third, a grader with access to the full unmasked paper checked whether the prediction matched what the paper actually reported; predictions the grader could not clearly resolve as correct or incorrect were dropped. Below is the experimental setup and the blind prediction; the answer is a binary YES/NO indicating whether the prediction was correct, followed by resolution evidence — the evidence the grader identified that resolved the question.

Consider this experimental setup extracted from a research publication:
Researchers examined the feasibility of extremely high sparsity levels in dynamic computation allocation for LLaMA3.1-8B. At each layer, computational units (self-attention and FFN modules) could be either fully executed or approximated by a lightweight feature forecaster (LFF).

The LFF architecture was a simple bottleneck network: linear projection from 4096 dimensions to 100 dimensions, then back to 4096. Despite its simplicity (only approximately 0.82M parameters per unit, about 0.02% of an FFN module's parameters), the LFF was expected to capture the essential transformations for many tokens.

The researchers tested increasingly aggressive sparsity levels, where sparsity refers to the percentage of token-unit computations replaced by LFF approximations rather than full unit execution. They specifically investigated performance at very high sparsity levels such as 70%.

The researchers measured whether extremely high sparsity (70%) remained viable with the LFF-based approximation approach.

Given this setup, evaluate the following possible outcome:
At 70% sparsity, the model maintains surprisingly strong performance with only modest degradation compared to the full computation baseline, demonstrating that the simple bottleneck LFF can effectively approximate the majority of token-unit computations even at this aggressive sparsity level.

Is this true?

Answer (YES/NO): NO